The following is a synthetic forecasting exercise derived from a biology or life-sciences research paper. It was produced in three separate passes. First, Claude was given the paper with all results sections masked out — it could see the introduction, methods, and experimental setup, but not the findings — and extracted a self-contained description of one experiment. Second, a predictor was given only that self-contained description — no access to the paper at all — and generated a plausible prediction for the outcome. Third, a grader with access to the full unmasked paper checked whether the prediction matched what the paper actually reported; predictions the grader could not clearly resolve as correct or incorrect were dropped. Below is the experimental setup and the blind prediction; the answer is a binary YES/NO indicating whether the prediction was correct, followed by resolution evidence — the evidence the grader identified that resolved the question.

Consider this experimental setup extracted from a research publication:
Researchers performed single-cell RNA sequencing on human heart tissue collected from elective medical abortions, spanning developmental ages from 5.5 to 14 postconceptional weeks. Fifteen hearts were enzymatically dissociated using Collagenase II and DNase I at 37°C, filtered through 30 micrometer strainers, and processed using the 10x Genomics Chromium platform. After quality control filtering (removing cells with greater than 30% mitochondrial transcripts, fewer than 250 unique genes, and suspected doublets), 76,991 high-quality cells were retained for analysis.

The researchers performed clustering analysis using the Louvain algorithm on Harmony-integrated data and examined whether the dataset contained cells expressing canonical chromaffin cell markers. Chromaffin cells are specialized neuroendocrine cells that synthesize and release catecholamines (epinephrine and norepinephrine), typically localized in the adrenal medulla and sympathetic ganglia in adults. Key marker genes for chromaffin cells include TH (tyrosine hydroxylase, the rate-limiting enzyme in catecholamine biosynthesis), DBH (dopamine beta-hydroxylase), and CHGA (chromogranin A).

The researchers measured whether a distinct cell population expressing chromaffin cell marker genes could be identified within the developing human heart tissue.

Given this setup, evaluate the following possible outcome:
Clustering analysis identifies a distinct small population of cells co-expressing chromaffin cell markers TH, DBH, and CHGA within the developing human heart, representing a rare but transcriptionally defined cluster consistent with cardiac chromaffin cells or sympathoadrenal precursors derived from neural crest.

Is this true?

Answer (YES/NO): YES